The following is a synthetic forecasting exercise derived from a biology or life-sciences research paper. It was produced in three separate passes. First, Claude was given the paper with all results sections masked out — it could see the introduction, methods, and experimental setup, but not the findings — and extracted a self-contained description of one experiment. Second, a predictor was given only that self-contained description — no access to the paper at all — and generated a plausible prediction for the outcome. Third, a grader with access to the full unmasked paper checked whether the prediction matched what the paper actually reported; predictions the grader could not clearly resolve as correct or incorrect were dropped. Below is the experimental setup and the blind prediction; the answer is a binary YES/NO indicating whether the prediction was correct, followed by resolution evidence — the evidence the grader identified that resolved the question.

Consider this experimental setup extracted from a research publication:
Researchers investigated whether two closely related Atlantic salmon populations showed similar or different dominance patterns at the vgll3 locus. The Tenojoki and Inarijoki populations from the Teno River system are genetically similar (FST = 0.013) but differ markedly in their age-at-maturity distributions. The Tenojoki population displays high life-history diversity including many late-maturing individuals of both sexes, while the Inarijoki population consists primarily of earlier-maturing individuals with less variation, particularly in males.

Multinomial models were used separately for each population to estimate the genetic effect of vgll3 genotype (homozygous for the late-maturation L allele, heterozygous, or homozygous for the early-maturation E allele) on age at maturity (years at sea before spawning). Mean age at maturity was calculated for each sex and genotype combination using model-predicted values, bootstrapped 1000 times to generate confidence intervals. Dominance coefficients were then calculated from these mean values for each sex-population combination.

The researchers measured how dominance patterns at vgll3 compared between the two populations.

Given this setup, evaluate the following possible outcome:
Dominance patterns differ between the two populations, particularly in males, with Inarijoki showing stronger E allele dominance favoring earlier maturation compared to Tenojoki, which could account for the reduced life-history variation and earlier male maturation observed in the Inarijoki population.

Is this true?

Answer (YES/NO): NO